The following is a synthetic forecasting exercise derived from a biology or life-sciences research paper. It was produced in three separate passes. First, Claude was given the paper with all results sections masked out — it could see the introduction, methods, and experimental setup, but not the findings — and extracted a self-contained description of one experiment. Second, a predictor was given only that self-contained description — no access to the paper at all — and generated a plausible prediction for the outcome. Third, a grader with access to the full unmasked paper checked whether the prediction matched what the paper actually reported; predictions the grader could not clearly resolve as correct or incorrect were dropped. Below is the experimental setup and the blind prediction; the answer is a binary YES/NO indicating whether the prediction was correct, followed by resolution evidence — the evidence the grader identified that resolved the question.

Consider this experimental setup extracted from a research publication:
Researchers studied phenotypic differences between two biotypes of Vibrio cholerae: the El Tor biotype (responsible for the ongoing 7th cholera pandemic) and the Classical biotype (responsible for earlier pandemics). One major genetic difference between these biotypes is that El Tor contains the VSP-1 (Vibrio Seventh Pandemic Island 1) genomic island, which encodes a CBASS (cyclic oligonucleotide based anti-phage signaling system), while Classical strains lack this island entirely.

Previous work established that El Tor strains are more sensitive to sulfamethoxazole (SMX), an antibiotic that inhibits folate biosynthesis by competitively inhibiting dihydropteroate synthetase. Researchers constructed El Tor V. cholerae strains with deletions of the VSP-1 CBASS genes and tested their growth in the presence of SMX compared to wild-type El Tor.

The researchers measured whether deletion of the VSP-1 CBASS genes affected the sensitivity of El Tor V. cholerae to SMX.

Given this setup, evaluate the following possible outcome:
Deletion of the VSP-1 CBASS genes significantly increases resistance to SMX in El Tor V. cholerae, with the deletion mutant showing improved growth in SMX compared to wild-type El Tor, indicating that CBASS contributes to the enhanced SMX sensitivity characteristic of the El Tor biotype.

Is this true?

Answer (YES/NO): YES